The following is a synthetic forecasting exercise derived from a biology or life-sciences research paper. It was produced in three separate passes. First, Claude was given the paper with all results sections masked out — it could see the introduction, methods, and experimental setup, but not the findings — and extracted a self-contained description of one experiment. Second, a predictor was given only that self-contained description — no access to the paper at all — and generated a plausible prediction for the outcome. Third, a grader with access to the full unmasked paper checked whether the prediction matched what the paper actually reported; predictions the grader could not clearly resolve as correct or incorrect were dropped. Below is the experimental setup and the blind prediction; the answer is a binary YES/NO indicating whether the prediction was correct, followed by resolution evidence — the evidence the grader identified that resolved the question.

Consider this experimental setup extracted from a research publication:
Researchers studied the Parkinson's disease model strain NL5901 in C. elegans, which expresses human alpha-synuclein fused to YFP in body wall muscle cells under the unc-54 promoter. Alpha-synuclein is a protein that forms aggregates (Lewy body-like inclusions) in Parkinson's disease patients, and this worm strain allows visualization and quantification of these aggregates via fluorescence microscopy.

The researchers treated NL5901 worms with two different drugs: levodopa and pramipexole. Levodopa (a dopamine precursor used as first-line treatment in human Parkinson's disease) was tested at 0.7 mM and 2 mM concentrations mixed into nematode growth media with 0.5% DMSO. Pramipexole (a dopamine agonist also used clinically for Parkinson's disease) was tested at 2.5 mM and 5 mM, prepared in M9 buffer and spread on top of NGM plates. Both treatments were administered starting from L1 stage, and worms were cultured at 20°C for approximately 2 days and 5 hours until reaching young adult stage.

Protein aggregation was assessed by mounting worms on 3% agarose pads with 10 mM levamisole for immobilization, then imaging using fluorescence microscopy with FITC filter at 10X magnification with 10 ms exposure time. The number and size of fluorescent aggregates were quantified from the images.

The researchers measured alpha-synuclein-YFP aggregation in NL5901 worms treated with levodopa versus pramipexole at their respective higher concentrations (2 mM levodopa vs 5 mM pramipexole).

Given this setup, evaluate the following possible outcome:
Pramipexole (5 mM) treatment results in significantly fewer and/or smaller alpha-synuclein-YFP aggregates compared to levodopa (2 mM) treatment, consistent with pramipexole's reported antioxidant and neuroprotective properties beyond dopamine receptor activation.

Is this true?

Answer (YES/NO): YES